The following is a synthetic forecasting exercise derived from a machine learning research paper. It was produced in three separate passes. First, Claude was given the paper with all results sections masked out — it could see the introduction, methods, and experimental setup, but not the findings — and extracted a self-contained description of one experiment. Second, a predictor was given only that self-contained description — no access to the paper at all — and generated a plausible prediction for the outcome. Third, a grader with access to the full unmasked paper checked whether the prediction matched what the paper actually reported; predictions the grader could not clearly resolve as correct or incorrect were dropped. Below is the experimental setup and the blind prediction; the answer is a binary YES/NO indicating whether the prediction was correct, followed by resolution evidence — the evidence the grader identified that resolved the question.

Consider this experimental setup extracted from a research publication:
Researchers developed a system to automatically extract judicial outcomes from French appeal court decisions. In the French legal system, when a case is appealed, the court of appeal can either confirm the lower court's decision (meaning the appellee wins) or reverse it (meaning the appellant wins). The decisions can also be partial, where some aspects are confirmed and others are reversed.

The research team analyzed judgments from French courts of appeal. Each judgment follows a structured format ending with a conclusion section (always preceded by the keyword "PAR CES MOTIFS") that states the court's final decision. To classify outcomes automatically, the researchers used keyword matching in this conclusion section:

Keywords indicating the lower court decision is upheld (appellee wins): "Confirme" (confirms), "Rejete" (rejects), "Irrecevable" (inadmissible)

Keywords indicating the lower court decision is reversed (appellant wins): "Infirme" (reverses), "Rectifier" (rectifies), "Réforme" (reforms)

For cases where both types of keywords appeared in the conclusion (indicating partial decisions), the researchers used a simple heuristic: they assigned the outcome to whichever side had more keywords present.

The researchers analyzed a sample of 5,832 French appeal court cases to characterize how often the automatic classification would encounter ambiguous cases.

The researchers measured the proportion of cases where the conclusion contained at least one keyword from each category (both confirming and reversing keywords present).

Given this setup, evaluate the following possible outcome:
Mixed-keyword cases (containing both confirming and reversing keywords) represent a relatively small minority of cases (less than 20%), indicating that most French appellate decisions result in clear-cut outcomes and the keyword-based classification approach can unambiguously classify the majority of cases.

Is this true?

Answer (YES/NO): YES